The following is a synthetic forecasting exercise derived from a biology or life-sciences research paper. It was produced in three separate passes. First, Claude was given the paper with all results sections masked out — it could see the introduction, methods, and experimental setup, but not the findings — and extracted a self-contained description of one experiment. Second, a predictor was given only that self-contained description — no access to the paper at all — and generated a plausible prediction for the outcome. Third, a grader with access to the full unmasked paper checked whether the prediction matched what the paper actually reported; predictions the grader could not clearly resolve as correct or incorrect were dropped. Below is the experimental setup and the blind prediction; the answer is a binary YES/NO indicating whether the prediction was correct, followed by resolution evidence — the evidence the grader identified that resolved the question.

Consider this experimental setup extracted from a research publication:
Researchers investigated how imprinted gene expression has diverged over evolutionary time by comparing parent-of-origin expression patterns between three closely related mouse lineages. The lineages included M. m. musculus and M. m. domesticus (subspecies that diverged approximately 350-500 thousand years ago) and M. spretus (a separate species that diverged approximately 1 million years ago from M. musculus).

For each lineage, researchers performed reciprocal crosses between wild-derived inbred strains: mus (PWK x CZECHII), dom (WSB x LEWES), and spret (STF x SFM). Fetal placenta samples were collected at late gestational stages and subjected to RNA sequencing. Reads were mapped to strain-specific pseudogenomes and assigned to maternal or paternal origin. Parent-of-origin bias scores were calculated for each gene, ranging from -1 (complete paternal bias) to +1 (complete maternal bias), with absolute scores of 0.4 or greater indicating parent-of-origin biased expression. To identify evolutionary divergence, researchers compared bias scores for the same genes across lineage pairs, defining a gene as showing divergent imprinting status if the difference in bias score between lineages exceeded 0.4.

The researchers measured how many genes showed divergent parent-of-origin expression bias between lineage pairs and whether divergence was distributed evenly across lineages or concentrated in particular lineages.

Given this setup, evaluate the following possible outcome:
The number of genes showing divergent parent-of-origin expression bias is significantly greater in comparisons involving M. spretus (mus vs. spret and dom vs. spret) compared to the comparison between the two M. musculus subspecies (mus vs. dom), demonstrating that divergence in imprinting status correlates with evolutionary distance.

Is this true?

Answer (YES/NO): NO